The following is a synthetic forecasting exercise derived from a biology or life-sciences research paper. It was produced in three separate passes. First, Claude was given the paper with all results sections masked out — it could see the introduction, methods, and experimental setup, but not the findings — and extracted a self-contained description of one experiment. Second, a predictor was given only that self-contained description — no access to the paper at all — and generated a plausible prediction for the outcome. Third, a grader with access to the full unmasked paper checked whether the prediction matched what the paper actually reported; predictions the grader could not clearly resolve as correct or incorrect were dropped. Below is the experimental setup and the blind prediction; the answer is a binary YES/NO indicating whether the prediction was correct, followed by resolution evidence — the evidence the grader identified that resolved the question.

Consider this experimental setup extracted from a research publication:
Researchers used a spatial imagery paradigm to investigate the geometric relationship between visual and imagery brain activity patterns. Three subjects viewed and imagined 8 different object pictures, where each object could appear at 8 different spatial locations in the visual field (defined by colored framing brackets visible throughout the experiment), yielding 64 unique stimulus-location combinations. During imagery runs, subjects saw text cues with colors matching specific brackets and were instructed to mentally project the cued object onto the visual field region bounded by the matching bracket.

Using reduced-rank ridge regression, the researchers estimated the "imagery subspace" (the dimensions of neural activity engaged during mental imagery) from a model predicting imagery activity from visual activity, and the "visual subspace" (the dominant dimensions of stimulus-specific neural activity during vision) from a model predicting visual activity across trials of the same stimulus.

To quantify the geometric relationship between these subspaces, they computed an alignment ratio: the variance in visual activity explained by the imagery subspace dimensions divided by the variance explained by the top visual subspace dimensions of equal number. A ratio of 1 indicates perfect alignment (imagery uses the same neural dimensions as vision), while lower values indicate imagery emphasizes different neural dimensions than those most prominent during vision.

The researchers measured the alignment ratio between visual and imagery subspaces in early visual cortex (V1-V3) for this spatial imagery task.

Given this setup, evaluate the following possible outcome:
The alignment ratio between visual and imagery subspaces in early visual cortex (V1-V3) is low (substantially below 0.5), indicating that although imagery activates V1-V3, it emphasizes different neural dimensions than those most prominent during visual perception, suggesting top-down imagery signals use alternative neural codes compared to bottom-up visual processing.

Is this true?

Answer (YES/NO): NO